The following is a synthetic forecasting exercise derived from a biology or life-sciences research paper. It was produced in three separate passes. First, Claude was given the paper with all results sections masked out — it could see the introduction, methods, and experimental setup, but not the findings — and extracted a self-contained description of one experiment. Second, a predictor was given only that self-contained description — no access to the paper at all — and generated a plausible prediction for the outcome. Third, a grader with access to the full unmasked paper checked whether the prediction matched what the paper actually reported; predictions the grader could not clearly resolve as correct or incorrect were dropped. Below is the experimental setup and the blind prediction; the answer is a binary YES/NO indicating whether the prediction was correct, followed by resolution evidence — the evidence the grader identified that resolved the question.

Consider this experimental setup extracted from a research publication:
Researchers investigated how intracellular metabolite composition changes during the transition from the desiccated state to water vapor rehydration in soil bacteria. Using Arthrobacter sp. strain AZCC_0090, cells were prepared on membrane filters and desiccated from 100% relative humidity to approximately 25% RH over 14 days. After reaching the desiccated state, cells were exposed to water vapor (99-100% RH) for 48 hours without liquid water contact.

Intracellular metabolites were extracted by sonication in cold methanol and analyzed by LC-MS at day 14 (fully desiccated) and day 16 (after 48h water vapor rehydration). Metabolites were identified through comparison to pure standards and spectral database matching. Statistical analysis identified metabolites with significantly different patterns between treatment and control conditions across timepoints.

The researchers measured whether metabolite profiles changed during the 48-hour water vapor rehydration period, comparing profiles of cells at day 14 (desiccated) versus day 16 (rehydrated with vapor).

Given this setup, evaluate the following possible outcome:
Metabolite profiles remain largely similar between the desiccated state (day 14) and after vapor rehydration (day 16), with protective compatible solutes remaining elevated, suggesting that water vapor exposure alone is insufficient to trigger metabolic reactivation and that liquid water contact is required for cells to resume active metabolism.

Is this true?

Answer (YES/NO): NO